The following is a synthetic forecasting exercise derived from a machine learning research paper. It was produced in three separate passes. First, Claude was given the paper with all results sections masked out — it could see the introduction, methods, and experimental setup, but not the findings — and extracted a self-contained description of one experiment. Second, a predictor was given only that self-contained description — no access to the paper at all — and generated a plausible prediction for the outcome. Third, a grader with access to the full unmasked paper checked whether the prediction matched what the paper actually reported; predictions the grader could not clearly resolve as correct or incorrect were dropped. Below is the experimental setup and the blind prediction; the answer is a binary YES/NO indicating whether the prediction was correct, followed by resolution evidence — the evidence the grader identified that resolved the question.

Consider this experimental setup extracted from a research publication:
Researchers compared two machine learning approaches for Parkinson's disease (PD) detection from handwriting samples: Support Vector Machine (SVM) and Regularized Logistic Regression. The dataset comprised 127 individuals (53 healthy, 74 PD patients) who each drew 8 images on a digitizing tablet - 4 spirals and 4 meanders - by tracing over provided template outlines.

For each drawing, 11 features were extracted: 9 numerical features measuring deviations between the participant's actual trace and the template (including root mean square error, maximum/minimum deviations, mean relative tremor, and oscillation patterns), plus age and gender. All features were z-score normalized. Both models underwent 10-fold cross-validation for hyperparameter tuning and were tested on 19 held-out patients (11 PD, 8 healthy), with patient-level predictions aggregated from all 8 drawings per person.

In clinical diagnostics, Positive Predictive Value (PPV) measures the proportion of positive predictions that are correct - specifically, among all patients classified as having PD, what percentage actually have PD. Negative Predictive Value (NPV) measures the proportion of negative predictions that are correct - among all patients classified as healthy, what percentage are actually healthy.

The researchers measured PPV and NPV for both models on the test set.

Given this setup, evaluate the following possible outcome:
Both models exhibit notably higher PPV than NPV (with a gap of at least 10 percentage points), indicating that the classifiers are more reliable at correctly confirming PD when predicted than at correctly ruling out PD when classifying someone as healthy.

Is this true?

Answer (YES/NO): NO